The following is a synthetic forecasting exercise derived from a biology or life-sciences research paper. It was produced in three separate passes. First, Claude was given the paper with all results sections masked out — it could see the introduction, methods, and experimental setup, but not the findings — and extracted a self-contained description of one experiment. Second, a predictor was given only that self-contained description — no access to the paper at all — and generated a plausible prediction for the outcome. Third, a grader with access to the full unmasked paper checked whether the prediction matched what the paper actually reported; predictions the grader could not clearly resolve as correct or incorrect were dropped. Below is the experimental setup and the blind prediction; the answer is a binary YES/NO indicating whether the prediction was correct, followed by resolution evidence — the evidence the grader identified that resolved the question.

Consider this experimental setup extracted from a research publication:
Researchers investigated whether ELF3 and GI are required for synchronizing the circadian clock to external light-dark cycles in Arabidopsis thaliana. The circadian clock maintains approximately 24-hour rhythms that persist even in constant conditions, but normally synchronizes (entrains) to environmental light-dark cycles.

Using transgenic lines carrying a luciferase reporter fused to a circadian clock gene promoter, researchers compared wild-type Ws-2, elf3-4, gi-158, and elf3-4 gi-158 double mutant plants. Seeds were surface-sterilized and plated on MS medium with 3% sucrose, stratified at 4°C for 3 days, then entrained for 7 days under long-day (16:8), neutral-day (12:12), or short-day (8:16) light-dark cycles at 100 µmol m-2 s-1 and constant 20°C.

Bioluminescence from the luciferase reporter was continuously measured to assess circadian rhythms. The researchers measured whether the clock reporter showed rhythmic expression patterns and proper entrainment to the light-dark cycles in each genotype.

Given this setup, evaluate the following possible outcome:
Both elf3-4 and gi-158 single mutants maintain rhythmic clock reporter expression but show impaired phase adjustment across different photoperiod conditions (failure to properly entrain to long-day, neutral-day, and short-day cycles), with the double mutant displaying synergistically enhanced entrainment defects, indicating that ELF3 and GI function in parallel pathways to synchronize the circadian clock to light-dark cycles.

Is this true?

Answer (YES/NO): NO